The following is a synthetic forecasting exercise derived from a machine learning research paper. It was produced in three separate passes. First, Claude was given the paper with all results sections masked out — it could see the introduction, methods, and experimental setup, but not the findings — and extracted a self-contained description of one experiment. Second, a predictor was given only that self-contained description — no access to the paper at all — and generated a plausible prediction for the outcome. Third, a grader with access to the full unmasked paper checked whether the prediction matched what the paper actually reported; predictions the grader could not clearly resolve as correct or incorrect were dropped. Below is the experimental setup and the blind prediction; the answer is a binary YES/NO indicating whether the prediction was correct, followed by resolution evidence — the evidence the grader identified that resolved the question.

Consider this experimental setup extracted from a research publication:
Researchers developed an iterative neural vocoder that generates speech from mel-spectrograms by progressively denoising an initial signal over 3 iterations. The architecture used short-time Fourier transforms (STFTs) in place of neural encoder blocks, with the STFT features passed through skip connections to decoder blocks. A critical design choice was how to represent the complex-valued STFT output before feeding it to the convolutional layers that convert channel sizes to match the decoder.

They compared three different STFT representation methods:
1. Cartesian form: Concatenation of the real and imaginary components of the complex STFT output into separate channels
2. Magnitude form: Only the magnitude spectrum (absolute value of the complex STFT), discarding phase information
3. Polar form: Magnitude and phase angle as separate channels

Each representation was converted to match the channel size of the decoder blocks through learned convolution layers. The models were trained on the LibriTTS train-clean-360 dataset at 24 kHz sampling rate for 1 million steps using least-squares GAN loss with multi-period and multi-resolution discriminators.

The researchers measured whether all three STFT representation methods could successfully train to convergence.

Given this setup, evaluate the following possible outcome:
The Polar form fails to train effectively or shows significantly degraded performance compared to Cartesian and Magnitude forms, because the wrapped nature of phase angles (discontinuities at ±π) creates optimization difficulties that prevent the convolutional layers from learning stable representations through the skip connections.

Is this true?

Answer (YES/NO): YES